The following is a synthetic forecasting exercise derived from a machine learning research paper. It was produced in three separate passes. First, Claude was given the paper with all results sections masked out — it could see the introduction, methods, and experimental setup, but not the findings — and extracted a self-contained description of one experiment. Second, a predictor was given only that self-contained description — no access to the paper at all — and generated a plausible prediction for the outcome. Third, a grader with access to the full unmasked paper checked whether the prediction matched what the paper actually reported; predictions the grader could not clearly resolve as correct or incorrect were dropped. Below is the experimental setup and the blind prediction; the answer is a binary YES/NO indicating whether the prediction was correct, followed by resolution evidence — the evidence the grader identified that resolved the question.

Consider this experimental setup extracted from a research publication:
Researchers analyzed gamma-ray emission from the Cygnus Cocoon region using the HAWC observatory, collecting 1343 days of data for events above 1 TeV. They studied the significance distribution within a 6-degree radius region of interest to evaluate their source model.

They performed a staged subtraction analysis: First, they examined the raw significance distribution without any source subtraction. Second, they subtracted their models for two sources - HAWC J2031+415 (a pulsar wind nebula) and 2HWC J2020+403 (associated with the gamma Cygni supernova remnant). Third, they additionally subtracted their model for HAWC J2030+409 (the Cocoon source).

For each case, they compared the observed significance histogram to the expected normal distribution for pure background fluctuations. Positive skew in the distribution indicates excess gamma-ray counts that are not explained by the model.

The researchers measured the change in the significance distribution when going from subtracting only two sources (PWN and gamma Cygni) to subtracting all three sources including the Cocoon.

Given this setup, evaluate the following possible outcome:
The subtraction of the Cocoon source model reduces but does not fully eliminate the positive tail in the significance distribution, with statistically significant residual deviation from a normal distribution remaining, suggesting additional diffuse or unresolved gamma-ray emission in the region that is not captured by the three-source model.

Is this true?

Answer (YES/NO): NO